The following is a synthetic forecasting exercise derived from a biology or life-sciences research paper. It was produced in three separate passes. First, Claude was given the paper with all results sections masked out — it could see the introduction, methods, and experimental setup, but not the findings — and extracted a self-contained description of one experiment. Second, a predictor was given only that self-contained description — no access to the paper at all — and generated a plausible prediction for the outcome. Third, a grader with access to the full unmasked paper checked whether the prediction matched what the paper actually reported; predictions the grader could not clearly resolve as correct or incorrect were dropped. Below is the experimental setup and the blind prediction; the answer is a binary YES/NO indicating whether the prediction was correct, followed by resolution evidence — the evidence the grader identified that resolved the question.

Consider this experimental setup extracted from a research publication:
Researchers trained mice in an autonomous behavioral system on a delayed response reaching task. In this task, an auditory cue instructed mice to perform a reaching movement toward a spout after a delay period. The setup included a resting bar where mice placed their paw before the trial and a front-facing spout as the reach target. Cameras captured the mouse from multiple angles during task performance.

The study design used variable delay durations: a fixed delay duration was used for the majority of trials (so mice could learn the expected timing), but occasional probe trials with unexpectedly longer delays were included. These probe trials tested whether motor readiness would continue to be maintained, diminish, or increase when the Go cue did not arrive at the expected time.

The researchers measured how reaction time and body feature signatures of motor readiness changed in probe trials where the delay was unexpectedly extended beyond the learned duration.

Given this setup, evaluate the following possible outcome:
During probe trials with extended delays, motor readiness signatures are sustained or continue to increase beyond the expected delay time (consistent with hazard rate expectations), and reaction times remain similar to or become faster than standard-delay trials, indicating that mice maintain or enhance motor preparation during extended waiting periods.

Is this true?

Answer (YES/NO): NO